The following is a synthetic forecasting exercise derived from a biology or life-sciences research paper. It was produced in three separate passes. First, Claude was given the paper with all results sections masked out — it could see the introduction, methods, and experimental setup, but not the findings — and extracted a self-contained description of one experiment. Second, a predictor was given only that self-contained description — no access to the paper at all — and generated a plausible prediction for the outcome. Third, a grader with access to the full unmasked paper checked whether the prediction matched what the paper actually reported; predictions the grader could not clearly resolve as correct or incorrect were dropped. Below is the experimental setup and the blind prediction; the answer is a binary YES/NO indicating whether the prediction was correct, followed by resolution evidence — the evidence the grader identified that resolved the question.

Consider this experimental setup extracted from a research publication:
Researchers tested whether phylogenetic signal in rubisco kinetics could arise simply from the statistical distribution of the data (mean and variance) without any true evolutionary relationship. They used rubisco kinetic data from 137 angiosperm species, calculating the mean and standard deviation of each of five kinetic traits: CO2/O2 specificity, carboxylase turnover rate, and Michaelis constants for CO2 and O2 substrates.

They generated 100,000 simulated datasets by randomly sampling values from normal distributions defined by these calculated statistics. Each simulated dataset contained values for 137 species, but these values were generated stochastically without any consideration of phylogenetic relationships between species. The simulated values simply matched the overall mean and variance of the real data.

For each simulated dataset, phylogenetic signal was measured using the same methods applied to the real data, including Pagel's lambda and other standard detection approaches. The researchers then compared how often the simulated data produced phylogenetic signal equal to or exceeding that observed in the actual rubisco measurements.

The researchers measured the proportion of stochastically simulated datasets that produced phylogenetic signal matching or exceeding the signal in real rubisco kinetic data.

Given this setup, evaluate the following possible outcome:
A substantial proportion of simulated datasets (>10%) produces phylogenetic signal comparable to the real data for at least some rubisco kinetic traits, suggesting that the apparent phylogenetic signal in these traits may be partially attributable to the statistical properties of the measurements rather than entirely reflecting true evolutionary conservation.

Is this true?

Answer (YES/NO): NO